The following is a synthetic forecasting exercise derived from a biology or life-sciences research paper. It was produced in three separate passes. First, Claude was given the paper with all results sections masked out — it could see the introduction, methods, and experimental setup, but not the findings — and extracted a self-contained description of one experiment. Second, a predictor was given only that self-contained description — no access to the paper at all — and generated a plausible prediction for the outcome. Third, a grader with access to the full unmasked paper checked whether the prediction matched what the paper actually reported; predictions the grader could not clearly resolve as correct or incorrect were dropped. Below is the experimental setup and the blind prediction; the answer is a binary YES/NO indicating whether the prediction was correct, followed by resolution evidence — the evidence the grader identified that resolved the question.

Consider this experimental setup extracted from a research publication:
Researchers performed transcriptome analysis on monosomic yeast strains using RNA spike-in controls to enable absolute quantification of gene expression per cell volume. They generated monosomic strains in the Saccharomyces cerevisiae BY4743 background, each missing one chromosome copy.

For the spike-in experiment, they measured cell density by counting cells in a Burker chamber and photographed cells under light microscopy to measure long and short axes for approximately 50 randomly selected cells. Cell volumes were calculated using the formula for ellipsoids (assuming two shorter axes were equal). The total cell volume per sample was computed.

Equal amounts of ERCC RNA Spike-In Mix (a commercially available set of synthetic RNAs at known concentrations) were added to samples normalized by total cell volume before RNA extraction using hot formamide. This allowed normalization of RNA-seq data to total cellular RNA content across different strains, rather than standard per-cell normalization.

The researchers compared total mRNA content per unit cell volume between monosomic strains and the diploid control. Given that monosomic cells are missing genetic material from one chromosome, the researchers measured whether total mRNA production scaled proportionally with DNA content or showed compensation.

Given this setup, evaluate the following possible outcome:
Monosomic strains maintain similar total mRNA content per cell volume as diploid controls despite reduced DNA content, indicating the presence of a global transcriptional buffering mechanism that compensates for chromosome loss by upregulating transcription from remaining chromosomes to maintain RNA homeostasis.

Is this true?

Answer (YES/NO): NO